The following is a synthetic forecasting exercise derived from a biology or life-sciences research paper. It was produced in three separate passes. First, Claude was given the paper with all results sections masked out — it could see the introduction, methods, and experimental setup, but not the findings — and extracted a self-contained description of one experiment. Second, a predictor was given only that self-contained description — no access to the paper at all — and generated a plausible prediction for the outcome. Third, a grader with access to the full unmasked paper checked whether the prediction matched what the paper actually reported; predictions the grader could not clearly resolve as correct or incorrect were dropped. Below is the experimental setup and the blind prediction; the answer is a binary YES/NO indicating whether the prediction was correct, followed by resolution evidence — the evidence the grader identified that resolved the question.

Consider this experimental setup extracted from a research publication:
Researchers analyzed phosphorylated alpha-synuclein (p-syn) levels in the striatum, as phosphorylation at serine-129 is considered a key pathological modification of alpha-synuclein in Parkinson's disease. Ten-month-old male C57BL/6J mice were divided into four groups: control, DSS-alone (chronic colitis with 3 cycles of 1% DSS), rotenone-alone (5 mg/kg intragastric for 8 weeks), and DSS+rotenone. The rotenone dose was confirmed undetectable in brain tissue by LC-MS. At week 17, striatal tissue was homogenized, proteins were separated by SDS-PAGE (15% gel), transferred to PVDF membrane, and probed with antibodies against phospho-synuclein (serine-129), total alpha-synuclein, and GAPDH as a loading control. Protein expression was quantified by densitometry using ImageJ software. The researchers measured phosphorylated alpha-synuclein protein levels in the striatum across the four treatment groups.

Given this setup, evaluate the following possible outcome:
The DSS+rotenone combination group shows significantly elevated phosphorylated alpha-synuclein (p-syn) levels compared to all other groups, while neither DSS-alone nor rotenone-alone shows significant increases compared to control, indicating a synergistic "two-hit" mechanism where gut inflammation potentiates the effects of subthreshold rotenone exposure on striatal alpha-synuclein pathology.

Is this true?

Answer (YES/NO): YES